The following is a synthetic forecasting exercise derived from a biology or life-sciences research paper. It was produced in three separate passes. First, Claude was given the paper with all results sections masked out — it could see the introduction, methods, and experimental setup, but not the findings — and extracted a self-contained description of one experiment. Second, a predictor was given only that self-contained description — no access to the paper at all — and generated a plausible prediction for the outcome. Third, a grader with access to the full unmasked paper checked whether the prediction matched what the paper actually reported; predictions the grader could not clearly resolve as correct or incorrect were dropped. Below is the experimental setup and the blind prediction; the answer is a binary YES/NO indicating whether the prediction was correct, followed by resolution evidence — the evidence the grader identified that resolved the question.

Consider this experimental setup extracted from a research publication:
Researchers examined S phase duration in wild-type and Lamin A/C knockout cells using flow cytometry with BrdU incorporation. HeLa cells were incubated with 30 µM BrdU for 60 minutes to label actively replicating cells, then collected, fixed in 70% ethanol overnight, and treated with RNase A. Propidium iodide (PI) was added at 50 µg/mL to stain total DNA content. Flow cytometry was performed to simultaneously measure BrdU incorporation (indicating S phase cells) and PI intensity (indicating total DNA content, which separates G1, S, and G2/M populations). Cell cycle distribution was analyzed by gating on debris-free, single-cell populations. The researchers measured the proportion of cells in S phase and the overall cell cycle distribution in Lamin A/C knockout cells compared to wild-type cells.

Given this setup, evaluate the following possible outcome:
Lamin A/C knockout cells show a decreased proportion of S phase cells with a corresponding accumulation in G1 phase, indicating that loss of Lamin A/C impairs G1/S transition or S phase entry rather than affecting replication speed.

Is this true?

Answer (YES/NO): NO